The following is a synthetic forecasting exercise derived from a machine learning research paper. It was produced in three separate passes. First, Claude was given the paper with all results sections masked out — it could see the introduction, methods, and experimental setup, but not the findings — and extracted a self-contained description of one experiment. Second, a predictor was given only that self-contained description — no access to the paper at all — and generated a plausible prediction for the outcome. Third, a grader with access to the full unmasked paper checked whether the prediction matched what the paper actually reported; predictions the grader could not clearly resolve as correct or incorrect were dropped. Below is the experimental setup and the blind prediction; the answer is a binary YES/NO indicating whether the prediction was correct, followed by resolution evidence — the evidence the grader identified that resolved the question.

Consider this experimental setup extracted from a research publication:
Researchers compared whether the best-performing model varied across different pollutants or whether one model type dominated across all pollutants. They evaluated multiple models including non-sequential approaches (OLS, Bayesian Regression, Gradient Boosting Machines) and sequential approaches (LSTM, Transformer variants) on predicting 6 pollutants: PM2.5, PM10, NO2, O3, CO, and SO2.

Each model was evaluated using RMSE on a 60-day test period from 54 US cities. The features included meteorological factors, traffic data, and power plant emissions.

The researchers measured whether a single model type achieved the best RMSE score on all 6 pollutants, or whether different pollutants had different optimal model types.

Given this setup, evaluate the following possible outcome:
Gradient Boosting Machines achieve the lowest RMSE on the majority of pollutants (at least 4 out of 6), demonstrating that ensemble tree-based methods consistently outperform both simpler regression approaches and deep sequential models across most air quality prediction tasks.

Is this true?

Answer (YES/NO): NO